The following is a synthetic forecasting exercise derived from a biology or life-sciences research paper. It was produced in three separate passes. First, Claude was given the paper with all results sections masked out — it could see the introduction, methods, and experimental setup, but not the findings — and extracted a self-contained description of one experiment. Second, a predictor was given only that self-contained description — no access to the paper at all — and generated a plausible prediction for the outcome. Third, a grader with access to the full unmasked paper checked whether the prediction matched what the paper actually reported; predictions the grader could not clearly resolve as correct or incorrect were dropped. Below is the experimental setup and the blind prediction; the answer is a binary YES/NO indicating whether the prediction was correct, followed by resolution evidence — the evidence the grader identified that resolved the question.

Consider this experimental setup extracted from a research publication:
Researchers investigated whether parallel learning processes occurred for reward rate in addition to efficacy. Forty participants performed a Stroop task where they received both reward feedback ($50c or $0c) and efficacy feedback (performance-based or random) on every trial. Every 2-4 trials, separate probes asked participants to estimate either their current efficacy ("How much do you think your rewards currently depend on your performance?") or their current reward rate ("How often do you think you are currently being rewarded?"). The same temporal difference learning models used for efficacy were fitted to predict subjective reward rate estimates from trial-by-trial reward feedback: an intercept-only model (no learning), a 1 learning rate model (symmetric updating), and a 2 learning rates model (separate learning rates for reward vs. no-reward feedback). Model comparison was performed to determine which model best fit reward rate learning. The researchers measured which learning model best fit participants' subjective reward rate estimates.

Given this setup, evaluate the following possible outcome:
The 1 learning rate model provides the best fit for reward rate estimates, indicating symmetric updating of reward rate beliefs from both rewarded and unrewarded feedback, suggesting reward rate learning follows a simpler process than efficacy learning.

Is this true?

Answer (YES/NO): NO